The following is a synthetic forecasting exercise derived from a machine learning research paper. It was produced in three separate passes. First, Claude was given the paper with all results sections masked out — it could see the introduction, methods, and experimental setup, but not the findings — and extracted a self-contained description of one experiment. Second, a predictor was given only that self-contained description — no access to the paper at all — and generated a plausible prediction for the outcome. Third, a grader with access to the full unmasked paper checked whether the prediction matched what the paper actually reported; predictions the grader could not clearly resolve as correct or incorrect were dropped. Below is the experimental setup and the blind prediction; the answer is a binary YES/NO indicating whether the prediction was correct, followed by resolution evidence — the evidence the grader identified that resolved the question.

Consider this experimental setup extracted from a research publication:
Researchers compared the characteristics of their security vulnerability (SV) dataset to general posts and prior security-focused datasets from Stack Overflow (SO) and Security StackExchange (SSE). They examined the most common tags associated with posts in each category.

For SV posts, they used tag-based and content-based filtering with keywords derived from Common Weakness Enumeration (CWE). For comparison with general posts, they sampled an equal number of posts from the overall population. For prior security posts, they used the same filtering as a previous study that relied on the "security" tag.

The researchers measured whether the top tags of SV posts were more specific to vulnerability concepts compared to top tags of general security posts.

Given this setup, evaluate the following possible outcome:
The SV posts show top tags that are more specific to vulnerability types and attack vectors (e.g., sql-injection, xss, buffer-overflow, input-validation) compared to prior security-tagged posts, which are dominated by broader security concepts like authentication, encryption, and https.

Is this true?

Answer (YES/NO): YES